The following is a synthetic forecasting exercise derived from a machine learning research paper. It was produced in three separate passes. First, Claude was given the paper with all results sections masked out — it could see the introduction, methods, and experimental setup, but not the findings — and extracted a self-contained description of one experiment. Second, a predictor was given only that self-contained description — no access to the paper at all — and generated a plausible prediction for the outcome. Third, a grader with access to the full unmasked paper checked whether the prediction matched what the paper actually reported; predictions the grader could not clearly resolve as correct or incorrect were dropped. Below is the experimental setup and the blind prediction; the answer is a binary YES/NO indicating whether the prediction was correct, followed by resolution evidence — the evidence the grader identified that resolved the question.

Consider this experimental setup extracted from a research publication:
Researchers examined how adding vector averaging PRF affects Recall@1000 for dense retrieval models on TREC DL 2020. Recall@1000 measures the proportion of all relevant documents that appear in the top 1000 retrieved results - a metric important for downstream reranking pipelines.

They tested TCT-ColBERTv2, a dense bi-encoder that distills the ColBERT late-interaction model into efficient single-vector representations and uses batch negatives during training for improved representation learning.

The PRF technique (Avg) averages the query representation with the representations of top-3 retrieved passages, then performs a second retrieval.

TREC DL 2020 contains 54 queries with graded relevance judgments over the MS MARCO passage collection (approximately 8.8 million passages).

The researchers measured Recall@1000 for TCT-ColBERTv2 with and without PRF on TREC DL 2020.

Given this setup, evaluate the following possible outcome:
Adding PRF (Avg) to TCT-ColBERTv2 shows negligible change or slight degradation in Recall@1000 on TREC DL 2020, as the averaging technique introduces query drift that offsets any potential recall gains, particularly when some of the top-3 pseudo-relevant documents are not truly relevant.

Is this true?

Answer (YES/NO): NO